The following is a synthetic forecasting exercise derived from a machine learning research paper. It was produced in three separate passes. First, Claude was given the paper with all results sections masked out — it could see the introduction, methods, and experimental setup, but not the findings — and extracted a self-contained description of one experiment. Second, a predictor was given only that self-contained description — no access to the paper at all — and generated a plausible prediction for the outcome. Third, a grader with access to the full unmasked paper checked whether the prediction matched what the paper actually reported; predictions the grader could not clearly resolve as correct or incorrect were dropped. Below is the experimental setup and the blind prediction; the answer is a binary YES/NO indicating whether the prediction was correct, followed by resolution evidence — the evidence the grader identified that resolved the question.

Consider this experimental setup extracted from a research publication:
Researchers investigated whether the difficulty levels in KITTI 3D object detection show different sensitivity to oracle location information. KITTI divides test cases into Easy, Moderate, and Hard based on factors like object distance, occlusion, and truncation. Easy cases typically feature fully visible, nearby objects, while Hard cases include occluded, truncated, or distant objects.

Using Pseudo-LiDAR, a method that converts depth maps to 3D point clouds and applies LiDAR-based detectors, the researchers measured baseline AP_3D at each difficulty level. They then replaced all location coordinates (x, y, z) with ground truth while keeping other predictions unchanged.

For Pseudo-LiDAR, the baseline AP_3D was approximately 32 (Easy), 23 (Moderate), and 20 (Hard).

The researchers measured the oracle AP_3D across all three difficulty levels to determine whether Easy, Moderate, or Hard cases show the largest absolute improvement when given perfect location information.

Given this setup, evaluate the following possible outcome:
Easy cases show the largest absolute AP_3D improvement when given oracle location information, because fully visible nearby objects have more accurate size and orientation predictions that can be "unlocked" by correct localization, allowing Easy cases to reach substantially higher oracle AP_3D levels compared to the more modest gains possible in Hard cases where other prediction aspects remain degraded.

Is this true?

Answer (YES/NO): YES